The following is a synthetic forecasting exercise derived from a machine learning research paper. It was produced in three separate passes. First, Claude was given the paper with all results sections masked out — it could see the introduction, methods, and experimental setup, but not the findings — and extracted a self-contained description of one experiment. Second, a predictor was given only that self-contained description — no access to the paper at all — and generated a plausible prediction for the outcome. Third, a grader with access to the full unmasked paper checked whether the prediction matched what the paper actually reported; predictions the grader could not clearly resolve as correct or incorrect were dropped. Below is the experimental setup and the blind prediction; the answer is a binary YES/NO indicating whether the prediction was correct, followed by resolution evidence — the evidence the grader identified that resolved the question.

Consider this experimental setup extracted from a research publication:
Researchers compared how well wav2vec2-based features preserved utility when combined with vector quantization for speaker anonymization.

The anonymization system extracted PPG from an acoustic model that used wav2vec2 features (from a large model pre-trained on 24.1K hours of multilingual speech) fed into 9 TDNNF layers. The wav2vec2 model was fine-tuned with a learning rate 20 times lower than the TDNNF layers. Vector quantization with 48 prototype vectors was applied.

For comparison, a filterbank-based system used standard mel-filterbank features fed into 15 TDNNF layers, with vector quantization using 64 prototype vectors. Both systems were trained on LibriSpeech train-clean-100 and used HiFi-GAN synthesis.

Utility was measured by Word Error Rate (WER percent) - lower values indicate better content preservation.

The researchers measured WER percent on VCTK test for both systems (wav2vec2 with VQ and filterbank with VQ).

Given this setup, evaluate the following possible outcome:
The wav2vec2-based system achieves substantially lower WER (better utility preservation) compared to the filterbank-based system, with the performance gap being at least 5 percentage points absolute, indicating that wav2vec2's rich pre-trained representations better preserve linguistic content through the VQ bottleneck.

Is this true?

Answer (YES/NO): YES